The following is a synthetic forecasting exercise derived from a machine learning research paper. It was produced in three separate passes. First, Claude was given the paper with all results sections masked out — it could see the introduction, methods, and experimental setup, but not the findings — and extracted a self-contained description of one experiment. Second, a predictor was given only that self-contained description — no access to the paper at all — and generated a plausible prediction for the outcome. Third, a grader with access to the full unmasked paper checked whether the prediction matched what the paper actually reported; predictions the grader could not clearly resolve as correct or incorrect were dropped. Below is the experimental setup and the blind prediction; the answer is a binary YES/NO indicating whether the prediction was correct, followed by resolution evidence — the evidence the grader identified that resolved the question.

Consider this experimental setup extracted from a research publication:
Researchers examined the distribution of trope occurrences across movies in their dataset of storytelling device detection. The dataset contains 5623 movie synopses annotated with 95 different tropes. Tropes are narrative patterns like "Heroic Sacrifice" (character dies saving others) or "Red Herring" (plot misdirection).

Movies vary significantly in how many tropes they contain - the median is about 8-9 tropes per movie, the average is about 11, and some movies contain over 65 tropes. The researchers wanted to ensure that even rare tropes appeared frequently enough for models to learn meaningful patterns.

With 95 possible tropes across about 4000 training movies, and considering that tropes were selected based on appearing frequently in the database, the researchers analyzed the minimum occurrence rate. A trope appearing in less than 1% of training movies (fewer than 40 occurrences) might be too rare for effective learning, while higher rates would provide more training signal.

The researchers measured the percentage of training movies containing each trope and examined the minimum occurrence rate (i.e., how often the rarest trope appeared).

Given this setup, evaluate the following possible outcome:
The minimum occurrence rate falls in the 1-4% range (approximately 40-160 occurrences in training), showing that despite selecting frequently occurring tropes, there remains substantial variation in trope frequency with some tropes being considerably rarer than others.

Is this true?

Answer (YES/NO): NO